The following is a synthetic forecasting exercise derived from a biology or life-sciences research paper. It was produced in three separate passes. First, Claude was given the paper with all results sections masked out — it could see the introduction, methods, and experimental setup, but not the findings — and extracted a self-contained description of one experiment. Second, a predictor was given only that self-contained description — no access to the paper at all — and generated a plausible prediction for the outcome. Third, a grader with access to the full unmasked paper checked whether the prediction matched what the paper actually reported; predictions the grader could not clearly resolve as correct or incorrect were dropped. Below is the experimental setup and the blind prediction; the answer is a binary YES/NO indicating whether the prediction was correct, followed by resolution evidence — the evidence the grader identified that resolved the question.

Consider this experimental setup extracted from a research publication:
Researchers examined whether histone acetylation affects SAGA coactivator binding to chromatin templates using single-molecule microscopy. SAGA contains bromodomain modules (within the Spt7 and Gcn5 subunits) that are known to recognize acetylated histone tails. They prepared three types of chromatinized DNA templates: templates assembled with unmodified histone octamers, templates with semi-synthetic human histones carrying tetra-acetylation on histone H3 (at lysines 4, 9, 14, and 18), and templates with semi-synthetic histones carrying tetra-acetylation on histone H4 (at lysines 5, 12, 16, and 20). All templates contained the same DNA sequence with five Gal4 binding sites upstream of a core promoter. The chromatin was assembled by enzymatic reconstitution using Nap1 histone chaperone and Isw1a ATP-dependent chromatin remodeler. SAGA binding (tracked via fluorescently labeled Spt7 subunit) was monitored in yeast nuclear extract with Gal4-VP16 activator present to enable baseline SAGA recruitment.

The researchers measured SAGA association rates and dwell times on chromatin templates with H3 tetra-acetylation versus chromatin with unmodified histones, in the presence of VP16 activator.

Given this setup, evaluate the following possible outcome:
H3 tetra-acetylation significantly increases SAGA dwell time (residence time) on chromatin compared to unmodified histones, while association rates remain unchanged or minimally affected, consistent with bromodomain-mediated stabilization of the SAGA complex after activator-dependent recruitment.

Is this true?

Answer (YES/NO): NO